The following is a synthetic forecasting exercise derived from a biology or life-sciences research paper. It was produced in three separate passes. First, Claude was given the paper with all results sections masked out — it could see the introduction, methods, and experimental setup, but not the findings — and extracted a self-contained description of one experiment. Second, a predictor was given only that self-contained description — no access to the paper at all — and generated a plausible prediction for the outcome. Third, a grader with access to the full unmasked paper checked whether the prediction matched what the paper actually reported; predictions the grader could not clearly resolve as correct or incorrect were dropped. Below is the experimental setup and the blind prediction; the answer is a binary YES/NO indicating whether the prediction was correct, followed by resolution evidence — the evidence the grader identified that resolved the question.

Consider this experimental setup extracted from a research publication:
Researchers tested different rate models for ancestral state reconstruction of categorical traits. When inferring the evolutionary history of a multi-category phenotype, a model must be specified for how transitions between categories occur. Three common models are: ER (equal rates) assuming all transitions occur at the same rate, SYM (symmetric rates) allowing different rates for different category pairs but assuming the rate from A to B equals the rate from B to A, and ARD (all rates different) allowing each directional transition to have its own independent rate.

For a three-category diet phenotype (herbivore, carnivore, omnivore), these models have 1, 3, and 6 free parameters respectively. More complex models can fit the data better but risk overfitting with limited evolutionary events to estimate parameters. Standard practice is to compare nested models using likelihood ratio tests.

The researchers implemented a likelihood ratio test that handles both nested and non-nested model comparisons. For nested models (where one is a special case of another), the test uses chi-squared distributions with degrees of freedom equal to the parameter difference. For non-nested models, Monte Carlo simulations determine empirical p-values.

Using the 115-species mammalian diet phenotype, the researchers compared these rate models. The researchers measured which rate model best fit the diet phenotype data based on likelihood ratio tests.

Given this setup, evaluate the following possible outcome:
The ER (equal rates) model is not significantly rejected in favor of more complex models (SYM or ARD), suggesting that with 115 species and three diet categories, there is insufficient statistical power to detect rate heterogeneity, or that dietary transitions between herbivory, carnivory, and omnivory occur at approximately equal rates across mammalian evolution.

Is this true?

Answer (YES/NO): NO